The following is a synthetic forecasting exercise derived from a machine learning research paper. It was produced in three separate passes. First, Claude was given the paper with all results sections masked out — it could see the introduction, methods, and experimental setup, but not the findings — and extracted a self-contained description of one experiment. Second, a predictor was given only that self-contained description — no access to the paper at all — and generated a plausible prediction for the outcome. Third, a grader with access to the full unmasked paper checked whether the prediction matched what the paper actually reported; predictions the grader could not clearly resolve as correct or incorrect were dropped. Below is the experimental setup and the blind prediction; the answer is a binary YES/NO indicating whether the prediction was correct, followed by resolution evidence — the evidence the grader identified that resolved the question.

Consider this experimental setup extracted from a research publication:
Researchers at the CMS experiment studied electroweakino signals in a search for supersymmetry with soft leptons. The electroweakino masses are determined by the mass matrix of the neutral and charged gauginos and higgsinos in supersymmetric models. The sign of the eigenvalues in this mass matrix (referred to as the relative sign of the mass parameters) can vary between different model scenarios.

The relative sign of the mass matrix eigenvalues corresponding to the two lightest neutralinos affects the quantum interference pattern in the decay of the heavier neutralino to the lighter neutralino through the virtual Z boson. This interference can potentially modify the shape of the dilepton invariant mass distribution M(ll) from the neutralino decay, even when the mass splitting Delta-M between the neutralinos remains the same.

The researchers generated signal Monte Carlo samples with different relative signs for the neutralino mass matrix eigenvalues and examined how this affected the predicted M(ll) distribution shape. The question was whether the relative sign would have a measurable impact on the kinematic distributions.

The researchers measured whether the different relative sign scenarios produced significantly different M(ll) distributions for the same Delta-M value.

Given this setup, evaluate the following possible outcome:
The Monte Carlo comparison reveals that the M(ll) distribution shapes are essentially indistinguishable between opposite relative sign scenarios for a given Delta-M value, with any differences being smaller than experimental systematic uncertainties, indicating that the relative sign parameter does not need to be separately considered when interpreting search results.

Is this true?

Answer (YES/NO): NO